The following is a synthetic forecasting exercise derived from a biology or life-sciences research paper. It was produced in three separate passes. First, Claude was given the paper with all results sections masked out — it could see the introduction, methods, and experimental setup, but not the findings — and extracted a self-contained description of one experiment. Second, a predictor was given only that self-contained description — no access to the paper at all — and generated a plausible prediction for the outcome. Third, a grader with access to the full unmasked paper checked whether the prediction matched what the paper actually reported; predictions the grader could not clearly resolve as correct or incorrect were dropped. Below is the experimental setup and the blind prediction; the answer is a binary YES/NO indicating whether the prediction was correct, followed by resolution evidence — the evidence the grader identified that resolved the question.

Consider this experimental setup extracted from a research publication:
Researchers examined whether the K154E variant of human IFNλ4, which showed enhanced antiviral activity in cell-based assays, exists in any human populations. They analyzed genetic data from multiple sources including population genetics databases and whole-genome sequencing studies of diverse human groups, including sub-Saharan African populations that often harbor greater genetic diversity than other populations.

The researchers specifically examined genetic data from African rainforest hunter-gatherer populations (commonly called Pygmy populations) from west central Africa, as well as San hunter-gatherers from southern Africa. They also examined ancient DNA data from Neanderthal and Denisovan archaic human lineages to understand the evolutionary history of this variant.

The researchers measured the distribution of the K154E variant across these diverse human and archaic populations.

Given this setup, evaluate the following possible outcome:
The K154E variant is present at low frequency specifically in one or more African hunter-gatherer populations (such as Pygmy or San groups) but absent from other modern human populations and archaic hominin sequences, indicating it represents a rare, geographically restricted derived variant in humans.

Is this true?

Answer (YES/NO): YES